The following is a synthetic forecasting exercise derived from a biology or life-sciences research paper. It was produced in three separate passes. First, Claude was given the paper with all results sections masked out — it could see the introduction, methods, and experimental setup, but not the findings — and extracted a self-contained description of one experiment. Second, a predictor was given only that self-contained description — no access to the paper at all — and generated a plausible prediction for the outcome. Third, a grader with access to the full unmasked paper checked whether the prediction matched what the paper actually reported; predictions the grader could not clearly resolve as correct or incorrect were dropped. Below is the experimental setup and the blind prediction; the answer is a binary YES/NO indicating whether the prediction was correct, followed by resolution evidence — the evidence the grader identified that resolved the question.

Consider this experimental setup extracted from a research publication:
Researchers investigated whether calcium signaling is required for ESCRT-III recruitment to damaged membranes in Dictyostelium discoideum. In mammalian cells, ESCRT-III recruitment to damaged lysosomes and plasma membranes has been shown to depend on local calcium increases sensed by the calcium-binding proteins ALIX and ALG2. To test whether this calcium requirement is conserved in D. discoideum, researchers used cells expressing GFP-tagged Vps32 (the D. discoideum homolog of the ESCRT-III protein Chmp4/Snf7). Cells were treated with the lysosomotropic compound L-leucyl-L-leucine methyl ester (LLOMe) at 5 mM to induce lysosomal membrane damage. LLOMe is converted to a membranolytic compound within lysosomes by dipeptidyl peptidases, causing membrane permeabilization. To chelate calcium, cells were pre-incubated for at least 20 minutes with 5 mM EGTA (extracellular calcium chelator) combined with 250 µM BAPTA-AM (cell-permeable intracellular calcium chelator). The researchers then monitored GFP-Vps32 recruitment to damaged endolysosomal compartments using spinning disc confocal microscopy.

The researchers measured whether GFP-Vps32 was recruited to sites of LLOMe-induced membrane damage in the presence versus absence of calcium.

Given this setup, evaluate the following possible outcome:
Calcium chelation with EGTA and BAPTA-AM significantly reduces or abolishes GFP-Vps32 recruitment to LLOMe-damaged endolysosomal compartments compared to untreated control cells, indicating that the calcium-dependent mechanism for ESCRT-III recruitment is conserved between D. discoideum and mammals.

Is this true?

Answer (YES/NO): NO